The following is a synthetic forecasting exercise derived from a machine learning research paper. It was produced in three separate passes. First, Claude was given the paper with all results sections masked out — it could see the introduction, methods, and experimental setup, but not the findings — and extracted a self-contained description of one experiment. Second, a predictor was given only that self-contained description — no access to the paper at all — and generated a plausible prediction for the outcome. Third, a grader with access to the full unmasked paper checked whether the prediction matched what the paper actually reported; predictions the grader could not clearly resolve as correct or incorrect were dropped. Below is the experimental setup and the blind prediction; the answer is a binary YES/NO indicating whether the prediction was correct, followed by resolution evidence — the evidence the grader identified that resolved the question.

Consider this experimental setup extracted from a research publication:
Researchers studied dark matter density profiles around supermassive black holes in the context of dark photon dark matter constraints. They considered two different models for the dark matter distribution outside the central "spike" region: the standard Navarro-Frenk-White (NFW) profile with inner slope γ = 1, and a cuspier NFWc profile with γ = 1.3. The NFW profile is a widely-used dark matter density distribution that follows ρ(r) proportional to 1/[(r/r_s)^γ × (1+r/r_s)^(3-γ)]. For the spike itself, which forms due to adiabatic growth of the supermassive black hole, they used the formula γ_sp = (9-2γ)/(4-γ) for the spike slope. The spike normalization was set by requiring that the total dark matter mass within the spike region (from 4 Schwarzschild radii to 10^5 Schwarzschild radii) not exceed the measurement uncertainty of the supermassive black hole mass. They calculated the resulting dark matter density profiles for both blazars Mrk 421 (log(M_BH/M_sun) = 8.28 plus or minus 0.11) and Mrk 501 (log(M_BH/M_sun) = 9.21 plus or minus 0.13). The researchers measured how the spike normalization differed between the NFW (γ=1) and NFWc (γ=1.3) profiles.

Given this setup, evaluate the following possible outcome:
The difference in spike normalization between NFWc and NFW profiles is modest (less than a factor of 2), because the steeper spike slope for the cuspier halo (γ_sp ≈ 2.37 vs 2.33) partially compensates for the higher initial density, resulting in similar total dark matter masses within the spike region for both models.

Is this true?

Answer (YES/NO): YES